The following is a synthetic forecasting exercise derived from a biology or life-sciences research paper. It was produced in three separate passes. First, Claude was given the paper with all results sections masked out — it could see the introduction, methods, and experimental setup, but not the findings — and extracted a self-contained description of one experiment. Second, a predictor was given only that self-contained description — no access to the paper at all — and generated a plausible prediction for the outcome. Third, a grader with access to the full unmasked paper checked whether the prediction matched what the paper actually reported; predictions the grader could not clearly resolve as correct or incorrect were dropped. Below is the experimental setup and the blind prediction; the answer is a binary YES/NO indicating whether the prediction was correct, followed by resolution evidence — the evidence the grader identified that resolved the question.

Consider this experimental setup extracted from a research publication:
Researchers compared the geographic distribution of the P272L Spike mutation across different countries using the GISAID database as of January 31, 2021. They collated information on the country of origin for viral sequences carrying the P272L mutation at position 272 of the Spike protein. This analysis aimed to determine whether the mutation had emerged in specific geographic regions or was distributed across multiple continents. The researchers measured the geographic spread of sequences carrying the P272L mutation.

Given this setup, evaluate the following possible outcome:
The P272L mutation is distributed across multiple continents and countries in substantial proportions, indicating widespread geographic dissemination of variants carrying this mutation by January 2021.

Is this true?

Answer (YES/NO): YES